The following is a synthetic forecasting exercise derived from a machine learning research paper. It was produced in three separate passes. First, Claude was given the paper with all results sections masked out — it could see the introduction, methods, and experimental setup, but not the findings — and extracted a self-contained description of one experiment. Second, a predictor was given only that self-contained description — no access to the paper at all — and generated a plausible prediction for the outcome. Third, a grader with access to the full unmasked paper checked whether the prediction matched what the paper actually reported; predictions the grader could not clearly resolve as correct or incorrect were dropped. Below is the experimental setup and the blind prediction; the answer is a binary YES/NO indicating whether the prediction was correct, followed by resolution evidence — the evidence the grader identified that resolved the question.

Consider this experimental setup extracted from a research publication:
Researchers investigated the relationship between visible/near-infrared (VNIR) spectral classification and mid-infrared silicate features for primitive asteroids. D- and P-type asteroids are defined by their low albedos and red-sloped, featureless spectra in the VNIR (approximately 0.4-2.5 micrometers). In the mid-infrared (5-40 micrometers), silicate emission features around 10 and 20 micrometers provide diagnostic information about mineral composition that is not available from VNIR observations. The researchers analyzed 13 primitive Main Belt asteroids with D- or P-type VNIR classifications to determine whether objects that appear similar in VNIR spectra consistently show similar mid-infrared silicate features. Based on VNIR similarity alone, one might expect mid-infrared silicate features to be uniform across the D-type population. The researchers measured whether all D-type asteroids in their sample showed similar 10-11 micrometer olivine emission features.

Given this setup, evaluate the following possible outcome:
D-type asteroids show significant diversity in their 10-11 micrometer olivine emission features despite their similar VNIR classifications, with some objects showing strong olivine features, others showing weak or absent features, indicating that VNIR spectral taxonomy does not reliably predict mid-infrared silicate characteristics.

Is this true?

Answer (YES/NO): YES